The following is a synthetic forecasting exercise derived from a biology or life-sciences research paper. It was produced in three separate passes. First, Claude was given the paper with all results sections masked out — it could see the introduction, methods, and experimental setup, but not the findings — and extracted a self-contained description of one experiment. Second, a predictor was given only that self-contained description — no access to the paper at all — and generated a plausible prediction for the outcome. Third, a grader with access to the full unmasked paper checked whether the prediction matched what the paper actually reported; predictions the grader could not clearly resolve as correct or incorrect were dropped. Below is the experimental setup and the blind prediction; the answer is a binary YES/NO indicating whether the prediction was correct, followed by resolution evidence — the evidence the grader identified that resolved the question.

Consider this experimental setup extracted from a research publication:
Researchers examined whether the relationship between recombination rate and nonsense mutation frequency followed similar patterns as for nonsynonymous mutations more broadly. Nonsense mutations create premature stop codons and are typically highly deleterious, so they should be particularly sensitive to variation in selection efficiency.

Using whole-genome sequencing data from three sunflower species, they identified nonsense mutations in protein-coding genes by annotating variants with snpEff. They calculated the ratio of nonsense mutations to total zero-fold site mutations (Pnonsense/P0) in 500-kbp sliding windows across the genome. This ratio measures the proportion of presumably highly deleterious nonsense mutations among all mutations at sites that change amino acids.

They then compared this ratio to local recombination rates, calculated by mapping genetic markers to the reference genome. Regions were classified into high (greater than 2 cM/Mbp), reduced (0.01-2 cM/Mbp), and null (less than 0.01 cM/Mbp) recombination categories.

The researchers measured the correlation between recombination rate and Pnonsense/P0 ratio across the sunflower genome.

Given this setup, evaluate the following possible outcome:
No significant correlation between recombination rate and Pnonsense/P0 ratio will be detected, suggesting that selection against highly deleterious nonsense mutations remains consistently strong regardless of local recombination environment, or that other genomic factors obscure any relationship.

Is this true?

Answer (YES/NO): NO